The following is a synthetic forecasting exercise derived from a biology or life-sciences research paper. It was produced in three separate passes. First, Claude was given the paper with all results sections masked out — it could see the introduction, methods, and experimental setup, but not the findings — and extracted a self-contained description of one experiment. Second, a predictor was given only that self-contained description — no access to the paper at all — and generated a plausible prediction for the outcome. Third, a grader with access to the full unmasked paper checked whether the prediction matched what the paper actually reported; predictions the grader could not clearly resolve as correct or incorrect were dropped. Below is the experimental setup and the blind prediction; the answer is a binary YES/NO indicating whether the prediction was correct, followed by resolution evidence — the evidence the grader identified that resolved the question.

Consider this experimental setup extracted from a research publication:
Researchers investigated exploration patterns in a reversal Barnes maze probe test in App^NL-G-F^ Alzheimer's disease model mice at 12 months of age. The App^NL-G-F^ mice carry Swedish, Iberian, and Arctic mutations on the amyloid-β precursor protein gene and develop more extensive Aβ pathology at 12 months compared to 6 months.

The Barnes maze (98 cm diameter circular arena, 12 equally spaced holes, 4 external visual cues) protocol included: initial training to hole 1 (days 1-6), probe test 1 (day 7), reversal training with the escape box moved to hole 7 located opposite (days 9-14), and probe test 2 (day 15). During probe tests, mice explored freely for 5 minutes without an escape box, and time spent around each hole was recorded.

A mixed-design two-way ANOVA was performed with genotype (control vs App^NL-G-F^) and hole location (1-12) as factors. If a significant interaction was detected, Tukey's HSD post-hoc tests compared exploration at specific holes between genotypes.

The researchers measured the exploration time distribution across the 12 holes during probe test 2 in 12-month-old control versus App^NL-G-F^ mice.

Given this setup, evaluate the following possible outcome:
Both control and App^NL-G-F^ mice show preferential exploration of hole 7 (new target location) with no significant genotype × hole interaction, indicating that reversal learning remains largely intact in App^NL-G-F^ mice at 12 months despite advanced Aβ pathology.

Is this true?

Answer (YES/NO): NO